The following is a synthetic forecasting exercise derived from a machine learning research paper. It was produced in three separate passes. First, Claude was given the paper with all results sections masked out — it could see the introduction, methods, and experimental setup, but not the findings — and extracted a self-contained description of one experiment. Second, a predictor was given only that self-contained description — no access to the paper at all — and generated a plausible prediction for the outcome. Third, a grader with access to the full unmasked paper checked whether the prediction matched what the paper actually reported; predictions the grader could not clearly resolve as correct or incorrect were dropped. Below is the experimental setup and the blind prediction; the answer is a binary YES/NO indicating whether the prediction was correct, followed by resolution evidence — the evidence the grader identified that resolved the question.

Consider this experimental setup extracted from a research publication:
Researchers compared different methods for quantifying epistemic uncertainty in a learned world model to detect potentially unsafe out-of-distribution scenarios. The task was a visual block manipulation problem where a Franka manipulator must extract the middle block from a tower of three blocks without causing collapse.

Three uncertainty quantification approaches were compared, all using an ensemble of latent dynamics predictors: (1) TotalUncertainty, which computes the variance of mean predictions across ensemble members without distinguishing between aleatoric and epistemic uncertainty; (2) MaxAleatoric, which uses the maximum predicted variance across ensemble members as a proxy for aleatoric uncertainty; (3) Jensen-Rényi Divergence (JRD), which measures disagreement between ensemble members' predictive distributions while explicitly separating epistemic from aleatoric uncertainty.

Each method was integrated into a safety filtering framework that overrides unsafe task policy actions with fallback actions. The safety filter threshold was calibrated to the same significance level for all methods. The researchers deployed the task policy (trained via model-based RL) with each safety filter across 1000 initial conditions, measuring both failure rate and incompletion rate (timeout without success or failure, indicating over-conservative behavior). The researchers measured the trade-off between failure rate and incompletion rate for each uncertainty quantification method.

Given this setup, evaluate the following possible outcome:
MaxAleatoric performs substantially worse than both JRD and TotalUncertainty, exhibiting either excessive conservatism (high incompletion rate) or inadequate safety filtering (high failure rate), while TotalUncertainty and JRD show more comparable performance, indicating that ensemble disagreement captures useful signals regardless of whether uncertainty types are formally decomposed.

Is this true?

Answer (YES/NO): NO